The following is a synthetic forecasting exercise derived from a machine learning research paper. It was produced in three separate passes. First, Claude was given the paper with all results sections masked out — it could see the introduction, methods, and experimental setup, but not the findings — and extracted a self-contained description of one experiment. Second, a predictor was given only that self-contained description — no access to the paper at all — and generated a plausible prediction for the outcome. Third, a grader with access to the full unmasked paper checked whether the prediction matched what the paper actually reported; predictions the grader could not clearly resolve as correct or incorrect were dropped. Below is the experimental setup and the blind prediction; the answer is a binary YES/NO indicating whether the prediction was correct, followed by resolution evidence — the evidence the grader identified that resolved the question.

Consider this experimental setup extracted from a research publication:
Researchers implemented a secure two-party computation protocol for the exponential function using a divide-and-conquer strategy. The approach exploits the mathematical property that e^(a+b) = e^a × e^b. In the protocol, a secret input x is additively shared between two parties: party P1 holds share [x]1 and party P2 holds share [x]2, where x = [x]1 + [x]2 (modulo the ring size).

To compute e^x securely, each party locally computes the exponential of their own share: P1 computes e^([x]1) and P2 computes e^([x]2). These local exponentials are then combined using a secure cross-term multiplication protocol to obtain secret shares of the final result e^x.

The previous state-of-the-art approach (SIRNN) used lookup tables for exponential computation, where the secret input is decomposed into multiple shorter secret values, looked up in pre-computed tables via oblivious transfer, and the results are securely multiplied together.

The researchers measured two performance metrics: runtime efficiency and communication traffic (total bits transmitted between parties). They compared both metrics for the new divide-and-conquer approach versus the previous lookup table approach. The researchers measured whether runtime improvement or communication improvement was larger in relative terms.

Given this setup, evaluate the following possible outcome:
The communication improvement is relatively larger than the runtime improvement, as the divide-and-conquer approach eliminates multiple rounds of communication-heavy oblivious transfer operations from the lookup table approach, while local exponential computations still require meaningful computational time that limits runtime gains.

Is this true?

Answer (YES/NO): NO